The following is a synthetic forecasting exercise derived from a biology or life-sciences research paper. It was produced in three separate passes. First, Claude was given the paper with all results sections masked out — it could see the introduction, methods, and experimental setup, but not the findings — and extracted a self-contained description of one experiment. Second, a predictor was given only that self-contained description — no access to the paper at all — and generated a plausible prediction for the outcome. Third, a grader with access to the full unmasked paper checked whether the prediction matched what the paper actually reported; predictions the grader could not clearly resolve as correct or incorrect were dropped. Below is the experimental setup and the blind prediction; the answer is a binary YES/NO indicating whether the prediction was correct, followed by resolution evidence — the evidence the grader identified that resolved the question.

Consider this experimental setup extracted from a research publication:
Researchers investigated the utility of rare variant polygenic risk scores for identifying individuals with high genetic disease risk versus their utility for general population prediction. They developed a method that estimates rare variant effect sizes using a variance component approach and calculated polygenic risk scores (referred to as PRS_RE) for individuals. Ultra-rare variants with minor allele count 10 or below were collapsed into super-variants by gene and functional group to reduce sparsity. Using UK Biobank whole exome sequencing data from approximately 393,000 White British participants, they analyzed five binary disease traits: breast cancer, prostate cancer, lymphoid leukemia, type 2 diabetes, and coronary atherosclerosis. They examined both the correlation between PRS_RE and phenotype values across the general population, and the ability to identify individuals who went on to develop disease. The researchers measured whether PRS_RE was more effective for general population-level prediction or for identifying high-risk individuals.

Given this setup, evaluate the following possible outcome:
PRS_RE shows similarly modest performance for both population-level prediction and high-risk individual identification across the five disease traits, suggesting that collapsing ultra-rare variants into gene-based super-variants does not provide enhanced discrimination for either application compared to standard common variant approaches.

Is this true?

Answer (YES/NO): NO